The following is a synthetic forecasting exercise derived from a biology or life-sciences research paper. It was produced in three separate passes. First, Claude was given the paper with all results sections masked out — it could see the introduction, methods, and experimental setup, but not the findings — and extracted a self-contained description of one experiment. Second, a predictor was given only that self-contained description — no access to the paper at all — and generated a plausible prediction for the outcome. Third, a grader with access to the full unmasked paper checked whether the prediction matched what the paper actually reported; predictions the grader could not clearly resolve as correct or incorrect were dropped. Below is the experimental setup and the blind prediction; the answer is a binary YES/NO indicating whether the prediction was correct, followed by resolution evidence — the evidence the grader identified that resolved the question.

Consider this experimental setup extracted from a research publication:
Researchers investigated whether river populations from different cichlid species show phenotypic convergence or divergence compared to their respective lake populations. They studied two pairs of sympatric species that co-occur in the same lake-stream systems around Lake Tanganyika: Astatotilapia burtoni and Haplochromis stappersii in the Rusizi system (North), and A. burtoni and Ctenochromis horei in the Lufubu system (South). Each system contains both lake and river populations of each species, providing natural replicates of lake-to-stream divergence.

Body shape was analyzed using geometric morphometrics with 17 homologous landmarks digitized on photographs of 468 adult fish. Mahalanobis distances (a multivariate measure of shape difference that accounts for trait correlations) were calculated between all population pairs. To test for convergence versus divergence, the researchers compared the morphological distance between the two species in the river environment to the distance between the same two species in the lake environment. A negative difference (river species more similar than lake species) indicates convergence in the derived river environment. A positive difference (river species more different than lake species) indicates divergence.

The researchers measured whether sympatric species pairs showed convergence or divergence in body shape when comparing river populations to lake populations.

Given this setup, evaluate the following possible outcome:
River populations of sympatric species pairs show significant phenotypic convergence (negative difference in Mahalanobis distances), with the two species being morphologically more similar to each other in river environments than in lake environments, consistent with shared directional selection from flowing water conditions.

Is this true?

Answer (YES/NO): YES